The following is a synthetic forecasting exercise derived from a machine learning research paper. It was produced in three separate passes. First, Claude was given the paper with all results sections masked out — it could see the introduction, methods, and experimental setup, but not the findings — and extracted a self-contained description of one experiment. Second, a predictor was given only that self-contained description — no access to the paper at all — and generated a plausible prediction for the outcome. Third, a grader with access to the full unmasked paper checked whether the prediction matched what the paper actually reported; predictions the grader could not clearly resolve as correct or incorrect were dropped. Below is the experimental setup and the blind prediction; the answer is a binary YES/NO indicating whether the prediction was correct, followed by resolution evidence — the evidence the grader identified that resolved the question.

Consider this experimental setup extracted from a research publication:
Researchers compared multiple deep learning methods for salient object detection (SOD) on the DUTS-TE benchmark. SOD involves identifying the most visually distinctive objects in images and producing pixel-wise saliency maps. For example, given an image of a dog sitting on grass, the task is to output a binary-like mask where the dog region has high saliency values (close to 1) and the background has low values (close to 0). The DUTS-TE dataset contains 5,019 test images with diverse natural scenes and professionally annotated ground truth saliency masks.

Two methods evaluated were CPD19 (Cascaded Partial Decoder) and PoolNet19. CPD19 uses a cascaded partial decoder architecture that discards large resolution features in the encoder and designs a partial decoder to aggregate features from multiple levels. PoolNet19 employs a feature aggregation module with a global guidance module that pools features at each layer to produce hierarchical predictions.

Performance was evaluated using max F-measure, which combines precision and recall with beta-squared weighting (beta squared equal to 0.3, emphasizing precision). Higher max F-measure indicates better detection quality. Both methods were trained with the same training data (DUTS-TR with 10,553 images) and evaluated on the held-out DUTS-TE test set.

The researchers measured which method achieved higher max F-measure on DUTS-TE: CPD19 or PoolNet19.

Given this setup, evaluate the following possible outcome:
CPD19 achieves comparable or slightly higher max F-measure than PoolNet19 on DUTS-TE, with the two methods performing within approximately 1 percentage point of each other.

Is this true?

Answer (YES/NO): NO